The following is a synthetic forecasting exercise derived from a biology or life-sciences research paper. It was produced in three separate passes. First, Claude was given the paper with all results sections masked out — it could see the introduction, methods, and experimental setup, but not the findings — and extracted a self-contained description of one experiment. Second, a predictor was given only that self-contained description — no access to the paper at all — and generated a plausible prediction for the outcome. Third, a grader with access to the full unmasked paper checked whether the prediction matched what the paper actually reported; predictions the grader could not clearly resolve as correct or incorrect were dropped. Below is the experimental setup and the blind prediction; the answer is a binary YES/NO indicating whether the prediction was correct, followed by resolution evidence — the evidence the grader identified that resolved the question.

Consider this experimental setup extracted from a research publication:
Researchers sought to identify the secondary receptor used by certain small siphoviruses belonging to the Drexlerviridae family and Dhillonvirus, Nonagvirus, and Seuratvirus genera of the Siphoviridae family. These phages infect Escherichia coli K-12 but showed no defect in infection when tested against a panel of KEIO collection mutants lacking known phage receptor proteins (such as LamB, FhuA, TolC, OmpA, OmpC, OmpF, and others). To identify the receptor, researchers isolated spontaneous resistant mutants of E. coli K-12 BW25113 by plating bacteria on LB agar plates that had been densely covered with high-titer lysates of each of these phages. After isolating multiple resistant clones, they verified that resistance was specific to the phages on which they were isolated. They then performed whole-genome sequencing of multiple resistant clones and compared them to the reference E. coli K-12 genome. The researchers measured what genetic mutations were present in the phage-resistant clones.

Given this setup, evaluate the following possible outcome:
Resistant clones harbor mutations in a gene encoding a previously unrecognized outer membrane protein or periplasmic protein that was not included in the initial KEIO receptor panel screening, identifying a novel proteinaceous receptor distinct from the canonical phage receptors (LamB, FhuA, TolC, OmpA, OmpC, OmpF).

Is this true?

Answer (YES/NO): YES